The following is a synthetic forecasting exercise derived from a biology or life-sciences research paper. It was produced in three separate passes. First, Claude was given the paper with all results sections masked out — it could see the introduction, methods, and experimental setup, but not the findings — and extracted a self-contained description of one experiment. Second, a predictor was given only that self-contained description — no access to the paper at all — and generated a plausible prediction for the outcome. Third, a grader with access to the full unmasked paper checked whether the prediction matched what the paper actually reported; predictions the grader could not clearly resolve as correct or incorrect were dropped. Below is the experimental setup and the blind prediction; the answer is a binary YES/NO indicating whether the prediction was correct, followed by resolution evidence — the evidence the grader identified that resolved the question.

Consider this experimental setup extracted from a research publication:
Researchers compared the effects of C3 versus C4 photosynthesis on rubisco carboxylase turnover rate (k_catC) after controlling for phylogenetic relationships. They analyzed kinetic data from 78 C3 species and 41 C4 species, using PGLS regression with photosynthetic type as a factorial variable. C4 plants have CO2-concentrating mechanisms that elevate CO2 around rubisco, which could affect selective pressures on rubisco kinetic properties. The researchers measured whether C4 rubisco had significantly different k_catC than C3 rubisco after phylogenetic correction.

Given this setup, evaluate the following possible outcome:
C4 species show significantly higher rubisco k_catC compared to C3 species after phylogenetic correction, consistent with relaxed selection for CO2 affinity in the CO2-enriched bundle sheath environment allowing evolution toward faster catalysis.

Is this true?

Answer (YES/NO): YES